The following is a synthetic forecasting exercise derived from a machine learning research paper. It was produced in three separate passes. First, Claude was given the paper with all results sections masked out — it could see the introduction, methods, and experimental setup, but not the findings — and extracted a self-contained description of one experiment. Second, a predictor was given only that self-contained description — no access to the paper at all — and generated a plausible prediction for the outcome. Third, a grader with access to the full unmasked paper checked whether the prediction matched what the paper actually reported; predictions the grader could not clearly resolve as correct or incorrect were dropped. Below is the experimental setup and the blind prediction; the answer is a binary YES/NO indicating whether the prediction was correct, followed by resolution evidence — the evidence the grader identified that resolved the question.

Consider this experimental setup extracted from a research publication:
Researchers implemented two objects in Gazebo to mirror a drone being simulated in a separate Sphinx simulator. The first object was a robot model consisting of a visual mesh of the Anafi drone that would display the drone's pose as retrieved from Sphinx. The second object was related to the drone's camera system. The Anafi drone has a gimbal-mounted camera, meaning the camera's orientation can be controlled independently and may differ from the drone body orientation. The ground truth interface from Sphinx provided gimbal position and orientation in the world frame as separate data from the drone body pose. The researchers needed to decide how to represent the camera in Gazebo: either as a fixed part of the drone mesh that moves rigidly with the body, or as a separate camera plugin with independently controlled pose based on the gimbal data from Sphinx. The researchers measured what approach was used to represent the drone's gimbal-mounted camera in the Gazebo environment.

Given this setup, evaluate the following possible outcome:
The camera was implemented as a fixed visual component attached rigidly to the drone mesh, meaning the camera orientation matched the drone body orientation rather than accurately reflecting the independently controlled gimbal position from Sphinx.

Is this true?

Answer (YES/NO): NO